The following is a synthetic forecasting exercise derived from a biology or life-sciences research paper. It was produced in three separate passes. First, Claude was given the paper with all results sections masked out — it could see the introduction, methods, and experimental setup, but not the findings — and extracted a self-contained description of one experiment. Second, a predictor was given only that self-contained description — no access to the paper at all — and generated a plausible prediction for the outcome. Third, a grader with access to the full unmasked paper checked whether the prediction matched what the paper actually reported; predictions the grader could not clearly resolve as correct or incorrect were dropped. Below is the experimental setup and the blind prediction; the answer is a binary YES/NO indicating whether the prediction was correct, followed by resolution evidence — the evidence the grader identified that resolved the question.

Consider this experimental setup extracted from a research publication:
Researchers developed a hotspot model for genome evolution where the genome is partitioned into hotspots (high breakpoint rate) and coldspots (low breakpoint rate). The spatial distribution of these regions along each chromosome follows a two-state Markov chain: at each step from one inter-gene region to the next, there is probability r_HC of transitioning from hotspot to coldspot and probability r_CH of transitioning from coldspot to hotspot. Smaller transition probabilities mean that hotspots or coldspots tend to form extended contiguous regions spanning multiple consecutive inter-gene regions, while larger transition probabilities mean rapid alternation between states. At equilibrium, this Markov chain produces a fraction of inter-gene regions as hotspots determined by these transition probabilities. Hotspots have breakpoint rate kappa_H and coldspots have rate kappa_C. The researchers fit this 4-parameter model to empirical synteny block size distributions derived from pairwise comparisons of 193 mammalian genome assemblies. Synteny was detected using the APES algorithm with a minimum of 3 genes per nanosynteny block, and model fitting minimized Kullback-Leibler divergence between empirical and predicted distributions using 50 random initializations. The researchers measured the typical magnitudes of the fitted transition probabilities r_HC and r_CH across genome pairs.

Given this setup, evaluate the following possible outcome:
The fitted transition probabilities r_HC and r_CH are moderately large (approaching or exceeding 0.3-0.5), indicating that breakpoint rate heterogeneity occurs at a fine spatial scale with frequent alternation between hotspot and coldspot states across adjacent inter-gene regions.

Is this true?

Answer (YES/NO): NO